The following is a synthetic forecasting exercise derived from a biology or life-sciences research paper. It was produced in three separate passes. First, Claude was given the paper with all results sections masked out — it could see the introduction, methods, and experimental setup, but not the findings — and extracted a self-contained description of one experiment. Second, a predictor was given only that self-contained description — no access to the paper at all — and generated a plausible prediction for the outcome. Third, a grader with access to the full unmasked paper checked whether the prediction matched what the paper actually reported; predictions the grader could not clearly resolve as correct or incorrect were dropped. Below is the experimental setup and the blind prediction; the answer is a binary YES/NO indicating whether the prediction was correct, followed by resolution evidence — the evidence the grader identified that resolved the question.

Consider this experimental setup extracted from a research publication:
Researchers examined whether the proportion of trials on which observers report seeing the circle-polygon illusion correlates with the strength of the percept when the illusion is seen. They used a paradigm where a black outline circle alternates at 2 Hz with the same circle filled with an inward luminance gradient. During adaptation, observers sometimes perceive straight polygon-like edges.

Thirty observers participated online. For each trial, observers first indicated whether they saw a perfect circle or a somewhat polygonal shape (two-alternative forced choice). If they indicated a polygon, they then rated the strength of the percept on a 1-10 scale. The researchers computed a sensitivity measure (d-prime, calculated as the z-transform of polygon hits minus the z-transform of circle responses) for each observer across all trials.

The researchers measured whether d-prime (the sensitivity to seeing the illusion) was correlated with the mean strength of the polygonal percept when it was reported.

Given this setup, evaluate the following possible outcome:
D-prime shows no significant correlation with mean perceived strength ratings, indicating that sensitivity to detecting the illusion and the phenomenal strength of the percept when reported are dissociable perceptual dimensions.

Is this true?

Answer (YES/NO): YES